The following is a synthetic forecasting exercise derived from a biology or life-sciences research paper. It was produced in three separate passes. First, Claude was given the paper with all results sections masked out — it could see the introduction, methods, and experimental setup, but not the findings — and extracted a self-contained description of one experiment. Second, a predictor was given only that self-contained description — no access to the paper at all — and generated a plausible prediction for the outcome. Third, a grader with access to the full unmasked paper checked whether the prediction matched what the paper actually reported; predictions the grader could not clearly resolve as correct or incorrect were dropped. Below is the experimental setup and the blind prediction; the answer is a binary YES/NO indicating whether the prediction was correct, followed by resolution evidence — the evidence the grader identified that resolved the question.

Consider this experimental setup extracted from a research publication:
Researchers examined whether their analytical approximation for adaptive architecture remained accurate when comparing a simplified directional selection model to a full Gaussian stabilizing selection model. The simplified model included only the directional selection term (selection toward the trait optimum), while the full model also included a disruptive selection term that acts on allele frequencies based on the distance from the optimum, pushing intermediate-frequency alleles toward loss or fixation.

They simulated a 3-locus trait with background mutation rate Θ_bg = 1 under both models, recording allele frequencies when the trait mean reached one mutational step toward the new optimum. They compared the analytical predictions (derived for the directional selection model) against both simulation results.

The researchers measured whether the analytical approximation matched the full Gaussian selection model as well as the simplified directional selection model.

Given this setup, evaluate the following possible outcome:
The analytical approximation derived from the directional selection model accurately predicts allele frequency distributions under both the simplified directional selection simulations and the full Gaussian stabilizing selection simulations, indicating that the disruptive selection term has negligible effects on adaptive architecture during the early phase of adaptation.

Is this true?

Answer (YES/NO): NO